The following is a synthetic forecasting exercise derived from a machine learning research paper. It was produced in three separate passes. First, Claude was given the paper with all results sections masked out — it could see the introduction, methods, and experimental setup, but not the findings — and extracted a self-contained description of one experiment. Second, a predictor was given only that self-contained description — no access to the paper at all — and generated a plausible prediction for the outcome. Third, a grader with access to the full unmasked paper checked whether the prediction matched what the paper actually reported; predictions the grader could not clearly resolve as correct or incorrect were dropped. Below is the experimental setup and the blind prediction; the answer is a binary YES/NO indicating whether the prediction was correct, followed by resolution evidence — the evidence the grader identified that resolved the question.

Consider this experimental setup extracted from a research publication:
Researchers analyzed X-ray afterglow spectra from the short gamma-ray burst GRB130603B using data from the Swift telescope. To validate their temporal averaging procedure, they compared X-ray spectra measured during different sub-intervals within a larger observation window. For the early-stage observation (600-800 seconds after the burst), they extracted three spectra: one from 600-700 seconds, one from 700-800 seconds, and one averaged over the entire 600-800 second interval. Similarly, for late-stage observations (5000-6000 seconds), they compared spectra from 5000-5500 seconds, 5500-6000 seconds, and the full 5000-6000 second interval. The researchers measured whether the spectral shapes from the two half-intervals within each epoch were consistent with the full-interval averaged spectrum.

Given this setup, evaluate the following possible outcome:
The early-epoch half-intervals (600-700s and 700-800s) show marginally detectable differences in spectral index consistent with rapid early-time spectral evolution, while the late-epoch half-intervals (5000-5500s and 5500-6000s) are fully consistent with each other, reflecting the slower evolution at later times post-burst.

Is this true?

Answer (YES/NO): NO